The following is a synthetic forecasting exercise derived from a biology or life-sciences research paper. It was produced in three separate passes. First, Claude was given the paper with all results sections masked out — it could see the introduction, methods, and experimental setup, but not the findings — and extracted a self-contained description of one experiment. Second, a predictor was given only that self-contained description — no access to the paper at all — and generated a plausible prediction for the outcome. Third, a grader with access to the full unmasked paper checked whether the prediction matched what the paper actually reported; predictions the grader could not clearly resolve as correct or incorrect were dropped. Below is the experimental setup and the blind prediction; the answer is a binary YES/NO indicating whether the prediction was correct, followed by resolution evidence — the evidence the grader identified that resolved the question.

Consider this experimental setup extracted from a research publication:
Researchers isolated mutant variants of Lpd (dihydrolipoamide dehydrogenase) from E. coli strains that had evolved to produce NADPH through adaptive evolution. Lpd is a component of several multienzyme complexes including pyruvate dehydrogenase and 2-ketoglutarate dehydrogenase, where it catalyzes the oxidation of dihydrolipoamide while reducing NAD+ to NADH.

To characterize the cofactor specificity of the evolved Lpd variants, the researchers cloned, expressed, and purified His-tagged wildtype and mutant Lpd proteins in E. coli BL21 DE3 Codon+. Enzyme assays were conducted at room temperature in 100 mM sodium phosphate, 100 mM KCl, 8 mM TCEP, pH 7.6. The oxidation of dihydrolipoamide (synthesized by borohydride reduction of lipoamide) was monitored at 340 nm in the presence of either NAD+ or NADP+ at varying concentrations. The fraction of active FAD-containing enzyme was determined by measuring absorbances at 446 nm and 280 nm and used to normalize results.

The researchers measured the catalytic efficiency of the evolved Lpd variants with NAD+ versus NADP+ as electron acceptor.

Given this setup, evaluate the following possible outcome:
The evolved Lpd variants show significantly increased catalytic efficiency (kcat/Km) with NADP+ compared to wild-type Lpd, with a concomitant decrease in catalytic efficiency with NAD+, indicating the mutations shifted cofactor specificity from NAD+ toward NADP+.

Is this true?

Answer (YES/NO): YES